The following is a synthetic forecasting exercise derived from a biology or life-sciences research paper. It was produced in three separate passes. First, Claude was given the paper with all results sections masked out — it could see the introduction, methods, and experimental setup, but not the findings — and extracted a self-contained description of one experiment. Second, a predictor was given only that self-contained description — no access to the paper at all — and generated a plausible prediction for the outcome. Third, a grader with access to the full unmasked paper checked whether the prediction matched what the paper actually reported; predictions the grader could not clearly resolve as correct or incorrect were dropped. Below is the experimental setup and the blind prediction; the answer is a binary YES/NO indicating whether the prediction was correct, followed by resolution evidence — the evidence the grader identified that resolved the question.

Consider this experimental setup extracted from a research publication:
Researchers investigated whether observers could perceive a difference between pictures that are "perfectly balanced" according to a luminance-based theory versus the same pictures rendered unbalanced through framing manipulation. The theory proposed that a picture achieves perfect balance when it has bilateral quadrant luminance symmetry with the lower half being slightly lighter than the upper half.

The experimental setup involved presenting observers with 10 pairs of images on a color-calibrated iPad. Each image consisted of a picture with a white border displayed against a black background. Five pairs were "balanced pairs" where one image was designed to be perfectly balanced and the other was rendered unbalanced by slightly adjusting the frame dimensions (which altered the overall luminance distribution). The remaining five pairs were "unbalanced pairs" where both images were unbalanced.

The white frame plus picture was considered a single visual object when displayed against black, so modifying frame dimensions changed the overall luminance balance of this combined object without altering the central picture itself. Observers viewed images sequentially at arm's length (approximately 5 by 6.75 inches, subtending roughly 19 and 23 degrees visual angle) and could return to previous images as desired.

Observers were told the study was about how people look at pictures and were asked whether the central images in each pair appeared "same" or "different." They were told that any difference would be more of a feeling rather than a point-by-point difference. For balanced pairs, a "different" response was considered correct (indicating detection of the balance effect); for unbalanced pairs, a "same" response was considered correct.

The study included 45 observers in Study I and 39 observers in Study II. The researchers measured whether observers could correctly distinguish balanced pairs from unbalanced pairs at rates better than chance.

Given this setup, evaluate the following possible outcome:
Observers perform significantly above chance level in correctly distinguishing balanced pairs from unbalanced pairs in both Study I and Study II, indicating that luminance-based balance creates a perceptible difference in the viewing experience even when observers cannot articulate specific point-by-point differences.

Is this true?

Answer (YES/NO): NO